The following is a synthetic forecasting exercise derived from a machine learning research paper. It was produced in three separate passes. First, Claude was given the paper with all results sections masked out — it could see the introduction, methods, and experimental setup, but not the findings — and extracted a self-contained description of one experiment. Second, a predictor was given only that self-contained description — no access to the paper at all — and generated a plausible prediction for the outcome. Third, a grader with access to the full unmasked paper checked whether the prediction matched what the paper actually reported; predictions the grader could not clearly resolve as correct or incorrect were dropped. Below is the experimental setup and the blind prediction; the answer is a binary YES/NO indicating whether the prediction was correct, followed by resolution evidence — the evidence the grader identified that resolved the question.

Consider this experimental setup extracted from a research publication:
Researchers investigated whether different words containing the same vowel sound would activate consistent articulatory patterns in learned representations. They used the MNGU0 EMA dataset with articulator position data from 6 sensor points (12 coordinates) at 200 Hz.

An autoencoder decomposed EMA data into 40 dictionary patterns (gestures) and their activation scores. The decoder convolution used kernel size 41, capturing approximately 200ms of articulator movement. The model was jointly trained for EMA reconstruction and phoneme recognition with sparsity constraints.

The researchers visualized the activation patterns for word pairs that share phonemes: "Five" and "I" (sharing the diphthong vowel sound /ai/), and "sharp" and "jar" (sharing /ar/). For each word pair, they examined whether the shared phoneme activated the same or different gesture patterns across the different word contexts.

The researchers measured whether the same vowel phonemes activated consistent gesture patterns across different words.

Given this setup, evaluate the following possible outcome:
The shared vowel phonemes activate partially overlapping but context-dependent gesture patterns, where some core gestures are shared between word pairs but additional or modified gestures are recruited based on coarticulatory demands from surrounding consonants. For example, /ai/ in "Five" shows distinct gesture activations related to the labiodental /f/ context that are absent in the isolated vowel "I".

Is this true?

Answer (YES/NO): NO